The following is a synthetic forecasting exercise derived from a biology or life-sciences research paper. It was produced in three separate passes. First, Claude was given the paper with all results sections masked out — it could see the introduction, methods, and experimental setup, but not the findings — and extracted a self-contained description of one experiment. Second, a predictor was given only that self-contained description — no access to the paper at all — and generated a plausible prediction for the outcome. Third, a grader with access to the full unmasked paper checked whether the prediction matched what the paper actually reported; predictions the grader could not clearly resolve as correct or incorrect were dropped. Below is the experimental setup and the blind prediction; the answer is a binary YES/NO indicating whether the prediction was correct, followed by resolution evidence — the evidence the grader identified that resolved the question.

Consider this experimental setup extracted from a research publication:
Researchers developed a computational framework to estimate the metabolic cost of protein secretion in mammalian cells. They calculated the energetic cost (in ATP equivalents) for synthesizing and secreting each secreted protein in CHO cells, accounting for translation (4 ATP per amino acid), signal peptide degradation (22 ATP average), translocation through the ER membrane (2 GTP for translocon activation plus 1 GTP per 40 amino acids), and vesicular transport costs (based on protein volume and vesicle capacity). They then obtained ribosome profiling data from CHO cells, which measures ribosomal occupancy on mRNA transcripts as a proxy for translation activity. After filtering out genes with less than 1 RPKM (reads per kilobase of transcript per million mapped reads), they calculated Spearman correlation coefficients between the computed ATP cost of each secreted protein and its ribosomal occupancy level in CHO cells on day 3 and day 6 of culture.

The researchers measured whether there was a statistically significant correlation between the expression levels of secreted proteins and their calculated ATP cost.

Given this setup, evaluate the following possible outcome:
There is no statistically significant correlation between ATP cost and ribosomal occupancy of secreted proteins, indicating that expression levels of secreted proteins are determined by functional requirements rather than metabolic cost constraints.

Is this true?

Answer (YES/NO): NO